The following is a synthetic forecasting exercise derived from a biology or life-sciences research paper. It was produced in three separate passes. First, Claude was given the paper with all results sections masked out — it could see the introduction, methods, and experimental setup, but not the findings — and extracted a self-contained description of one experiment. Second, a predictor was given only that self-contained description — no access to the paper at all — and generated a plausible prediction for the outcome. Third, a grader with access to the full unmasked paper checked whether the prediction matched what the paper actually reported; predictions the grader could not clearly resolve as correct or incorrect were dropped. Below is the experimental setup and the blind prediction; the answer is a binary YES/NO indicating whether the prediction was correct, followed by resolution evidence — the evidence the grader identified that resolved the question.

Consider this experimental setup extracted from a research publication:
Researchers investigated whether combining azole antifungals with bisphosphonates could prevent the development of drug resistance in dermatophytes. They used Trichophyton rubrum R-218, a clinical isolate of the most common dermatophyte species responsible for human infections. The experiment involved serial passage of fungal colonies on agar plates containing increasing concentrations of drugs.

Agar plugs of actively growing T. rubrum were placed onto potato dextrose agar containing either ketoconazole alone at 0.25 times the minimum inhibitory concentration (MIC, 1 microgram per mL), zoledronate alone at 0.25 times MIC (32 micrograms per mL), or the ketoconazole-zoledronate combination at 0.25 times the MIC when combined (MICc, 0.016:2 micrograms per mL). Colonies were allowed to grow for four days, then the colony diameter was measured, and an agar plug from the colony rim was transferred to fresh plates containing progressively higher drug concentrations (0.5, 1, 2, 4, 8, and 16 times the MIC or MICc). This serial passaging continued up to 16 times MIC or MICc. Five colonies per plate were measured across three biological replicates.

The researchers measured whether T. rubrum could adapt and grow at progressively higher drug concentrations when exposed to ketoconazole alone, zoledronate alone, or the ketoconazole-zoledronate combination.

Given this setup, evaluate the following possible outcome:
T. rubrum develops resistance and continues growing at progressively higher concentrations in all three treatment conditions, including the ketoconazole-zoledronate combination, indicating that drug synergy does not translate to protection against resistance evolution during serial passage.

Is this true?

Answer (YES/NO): NO